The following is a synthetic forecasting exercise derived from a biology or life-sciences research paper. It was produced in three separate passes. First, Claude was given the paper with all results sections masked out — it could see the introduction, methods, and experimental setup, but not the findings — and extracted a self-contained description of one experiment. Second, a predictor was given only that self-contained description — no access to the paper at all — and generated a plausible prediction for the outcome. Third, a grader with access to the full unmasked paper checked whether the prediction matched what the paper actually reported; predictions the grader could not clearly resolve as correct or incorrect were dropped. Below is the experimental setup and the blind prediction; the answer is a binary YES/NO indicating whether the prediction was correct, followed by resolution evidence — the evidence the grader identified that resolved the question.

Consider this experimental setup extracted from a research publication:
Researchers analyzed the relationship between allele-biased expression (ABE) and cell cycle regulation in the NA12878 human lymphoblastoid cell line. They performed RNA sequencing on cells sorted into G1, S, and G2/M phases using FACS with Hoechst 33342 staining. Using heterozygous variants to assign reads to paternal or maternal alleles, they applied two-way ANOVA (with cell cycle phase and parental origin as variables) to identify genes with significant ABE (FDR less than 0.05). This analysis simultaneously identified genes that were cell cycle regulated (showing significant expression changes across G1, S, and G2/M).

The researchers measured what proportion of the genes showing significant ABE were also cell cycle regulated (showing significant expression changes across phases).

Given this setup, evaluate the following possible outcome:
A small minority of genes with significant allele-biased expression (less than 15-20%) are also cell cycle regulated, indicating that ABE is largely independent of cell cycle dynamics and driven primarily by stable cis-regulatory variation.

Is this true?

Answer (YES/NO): NO